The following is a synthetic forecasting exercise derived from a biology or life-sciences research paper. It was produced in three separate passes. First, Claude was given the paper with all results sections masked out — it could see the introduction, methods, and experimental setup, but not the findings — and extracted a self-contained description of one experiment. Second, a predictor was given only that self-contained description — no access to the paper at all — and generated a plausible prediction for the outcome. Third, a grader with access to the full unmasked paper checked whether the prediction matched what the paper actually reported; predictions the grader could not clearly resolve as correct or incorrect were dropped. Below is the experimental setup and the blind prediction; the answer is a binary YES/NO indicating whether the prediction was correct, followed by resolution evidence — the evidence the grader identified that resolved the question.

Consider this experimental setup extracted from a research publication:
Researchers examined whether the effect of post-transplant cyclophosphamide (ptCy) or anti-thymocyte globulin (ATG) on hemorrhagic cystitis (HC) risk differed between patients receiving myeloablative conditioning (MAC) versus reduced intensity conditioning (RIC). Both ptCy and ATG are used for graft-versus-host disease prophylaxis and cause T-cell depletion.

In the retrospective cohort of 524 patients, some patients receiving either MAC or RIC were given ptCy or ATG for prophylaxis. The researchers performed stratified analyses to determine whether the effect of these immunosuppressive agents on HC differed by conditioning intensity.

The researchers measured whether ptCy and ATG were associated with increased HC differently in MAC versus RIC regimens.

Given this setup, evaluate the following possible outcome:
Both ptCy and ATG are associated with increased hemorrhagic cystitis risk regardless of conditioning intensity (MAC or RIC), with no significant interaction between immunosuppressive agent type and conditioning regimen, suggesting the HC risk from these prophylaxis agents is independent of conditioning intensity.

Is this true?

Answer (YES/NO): NO